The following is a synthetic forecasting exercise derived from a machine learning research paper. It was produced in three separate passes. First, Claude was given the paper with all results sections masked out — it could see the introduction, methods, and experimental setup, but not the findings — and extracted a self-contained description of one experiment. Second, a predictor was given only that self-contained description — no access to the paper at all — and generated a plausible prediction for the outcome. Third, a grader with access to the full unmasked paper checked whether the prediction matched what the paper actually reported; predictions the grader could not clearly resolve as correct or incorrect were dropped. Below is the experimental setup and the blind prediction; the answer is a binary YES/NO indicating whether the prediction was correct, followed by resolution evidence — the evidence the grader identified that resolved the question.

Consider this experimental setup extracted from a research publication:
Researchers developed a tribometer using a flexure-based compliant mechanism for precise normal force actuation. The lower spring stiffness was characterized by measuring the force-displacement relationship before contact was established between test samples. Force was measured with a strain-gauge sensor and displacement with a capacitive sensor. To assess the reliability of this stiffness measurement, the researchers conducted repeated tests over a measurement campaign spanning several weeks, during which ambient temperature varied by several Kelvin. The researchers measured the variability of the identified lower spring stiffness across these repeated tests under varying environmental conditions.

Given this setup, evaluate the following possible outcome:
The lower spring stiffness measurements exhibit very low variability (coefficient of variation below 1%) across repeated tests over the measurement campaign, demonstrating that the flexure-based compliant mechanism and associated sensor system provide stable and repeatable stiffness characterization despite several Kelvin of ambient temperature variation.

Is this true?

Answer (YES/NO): YES